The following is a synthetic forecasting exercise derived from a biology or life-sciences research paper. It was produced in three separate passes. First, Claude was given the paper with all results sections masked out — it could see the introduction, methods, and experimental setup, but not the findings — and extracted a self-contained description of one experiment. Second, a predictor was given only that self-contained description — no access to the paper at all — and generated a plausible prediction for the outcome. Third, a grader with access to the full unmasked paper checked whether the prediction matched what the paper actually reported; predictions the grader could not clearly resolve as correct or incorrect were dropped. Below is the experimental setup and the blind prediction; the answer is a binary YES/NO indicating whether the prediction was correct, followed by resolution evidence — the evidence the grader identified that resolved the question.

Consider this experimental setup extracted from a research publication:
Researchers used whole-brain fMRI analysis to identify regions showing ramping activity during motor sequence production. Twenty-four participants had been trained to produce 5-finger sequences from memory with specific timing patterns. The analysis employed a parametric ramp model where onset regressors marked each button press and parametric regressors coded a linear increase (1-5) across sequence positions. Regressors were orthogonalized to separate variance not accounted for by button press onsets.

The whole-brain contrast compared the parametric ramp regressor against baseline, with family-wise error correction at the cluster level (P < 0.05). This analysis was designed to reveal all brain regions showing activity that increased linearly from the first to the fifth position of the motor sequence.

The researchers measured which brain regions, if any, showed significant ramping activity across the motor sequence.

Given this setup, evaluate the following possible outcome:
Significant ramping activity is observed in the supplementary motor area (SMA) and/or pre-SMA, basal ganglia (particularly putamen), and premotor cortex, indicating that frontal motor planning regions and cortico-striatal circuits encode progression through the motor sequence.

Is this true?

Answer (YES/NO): NO